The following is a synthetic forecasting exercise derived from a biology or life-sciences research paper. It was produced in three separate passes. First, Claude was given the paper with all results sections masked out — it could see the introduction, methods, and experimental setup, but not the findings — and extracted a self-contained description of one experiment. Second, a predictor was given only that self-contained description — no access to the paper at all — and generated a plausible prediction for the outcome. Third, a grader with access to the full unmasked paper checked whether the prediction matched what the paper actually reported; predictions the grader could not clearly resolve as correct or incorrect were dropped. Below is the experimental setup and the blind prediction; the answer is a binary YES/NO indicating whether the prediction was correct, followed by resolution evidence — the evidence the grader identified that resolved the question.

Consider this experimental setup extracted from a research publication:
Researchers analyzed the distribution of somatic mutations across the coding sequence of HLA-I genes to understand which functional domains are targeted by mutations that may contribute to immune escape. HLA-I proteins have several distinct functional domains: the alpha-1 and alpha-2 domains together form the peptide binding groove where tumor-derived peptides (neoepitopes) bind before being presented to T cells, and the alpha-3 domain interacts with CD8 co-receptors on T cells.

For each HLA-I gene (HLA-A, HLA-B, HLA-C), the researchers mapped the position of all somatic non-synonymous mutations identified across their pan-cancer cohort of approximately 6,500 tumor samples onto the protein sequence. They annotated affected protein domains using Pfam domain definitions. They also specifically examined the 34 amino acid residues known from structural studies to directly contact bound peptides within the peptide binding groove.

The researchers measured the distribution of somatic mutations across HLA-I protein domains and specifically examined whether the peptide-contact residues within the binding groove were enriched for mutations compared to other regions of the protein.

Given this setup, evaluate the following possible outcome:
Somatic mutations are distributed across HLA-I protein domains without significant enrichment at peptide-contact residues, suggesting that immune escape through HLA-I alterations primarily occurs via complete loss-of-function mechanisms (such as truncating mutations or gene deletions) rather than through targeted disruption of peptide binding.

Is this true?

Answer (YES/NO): YES